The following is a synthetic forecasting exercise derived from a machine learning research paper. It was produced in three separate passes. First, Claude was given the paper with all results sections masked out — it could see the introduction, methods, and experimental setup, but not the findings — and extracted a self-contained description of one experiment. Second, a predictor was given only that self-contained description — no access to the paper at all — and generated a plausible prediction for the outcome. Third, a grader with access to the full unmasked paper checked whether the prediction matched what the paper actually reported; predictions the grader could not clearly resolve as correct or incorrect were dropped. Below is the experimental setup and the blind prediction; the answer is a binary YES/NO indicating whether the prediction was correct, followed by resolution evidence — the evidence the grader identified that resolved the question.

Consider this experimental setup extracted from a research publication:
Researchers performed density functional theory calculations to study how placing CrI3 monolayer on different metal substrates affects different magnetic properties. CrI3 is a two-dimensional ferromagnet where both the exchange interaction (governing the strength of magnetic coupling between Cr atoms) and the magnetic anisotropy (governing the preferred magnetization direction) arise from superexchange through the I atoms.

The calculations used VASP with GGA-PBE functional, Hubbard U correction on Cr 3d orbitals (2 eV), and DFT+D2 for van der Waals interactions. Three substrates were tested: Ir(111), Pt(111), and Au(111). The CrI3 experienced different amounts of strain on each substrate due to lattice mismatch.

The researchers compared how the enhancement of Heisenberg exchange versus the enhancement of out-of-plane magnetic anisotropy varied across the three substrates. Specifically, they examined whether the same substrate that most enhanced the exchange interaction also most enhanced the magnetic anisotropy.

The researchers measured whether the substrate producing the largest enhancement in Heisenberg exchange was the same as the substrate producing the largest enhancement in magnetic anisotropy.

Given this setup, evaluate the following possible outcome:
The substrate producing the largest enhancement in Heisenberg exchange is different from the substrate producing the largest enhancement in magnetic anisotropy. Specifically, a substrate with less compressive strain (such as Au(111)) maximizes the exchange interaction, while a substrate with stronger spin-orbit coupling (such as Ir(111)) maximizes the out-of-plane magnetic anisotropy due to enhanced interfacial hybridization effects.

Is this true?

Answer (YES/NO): YES